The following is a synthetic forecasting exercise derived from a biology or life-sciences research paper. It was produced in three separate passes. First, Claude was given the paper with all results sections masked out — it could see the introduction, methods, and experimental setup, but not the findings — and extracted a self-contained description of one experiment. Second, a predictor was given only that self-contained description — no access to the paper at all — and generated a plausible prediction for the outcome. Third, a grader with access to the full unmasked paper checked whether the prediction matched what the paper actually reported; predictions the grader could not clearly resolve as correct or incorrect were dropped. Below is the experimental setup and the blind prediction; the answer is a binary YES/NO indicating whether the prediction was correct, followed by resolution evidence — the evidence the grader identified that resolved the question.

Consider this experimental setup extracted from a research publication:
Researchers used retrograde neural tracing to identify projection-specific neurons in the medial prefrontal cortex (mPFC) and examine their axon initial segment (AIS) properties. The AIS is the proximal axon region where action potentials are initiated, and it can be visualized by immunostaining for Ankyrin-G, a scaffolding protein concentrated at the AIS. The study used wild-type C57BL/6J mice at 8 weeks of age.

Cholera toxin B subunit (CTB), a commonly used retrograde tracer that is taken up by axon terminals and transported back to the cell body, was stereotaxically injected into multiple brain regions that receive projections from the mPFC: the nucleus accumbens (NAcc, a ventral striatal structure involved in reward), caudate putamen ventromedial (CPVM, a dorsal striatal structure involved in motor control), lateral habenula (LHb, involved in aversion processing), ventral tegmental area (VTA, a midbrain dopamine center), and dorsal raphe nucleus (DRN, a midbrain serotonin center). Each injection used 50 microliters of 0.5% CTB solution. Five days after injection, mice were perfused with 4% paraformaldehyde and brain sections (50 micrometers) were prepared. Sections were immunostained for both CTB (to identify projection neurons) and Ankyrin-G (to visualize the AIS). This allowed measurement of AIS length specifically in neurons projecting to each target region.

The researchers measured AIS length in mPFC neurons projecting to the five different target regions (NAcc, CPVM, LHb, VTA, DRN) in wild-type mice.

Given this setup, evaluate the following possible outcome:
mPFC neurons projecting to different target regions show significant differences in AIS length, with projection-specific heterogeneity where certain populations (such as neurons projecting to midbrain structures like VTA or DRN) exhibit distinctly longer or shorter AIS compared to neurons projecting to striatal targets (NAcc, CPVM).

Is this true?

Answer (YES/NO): NO